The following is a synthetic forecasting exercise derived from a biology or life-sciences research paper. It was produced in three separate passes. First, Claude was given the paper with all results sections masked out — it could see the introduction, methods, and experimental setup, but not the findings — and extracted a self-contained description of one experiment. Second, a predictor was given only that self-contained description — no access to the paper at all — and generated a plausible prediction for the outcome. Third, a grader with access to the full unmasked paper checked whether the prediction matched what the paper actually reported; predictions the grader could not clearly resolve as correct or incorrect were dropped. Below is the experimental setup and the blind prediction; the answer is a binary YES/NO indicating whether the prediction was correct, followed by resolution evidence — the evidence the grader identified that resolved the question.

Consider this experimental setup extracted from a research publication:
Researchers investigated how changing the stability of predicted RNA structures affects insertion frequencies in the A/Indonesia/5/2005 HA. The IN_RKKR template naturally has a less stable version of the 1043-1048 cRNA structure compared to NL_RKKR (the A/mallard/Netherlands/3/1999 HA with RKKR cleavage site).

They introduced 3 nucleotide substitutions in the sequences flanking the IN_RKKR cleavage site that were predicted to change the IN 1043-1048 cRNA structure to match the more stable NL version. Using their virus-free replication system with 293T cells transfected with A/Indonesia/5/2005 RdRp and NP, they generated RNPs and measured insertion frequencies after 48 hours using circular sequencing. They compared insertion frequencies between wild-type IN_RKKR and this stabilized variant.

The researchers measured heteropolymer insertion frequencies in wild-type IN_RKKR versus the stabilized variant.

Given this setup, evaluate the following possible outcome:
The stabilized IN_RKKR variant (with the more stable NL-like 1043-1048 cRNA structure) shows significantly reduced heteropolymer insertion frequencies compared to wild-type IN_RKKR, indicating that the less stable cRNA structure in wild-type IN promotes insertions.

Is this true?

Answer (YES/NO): NO